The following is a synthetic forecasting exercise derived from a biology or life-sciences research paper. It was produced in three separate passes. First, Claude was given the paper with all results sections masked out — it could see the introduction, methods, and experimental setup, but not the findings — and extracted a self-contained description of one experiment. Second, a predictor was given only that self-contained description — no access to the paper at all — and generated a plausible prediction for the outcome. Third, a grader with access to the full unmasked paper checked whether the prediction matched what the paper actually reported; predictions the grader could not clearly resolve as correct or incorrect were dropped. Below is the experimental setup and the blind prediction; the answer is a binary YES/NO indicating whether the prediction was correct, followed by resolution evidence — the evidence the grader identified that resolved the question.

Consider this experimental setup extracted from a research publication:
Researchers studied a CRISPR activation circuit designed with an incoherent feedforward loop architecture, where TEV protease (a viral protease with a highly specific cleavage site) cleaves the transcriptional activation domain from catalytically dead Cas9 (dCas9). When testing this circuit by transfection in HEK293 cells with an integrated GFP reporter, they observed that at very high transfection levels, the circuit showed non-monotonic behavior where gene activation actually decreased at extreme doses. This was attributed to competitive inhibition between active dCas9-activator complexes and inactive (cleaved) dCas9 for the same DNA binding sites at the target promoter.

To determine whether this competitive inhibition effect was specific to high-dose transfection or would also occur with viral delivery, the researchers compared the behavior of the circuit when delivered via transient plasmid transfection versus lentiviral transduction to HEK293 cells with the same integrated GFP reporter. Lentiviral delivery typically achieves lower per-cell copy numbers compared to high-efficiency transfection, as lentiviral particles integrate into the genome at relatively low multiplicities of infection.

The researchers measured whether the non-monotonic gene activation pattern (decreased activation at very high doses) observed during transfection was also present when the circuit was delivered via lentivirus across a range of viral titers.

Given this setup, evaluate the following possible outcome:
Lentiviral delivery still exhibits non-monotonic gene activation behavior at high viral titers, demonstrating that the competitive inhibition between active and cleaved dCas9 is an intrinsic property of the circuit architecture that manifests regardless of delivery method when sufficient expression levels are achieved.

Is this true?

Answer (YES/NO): NO